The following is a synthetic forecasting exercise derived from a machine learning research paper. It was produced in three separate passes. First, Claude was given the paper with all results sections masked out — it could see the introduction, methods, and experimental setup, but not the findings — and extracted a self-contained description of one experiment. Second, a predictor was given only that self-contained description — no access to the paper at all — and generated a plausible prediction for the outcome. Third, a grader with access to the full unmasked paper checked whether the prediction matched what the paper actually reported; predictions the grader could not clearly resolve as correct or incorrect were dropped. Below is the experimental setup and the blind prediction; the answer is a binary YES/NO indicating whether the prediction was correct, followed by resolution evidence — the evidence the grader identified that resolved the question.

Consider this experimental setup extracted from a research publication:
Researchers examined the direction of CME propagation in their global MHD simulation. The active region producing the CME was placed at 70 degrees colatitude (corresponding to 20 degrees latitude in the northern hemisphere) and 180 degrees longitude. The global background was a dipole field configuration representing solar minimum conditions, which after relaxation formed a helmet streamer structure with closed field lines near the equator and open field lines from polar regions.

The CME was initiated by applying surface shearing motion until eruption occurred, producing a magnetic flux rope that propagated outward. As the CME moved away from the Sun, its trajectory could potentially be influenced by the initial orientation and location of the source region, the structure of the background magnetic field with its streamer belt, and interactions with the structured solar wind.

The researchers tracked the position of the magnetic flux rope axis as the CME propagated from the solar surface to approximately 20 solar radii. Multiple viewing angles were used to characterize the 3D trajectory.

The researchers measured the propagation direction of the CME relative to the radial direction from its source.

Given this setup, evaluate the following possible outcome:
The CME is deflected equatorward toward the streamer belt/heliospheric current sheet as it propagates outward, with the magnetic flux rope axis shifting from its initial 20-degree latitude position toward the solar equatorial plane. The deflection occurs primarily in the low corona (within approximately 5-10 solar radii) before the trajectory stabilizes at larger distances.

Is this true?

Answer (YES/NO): NO